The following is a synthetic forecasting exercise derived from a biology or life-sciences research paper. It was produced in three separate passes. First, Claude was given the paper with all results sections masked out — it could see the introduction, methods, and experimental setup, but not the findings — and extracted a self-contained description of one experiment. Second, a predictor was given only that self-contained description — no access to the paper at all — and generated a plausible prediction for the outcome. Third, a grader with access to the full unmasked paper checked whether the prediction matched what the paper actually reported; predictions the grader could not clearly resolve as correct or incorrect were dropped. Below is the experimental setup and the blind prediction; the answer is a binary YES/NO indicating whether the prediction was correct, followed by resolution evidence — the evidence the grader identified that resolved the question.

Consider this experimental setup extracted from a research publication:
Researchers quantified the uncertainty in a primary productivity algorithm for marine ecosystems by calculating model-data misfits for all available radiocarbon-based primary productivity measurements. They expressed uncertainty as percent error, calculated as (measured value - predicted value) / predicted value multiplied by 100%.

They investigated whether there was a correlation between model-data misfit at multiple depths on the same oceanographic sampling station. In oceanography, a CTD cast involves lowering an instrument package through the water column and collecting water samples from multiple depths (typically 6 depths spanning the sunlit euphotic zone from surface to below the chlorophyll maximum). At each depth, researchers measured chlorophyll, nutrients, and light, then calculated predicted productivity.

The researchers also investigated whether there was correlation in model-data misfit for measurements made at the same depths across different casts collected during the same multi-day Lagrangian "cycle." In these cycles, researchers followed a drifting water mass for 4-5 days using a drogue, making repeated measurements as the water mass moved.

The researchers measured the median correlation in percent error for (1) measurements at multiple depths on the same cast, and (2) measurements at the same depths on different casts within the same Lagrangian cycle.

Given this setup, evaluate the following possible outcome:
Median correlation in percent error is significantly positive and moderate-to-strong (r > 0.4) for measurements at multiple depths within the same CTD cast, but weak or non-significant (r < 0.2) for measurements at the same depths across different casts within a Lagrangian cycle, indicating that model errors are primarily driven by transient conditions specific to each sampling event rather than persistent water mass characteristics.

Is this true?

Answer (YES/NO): NO